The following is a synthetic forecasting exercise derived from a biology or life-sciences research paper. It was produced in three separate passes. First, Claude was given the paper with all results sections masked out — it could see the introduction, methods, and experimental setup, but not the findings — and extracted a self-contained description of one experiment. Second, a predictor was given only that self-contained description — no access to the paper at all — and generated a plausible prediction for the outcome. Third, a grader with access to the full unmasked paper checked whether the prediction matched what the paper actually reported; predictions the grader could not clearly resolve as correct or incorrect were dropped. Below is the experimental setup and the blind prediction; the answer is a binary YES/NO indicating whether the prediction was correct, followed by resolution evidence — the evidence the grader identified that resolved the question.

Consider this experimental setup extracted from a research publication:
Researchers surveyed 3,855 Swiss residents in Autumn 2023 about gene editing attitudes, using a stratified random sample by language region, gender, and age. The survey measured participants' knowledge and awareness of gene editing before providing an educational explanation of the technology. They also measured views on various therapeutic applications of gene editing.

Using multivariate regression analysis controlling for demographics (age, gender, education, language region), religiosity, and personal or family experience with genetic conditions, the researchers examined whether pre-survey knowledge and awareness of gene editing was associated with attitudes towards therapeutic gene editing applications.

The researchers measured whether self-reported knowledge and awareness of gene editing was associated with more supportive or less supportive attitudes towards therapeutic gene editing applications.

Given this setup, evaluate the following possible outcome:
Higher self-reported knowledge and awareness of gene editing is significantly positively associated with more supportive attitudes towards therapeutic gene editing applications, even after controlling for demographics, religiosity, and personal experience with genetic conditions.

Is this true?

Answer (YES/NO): YES